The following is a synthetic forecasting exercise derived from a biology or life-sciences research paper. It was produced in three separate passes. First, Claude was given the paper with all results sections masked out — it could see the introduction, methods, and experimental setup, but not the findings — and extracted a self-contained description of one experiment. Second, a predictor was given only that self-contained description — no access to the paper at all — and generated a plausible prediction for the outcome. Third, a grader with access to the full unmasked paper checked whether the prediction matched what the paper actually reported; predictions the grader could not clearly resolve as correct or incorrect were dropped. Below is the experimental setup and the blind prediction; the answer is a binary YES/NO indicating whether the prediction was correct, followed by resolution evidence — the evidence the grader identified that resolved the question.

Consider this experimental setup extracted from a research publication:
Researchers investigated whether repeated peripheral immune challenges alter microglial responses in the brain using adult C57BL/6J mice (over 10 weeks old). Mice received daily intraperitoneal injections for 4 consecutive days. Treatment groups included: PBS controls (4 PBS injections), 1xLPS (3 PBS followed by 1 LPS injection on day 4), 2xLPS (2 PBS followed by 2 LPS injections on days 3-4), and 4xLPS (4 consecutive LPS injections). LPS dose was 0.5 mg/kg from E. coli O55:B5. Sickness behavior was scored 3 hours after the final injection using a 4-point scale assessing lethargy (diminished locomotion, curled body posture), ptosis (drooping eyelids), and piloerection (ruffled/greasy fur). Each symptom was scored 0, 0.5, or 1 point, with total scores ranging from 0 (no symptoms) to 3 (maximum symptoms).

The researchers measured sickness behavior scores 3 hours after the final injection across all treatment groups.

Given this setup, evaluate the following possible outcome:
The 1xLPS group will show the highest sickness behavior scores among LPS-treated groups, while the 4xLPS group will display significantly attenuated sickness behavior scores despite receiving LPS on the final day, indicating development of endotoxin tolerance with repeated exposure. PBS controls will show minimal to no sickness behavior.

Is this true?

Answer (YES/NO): NO